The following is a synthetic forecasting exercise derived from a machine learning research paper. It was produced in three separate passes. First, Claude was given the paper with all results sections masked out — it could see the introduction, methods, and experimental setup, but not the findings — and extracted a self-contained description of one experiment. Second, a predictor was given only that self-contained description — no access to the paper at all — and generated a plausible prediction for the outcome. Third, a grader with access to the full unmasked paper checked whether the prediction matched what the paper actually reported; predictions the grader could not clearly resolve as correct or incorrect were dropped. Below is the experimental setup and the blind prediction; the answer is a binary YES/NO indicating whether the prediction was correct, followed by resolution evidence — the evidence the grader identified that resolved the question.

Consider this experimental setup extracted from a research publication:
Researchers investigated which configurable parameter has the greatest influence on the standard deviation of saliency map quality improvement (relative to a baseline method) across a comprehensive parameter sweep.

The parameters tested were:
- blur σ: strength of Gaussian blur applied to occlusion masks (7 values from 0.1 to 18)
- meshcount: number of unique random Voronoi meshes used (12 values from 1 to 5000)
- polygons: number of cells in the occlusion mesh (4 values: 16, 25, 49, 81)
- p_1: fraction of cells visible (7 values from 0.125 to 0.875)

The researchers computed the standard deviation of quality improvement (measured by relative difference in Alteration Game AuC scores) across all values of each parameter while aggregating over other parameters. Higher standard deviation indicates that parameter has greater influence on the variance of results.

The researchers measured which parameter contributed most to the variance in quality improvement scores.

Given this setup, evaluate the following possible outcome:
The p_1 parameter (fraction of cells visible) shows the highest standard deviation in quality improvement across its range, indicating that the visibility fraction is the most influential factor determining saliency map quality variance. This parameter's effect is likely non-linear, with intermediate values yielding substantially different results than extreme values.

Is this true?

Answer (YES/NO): NO